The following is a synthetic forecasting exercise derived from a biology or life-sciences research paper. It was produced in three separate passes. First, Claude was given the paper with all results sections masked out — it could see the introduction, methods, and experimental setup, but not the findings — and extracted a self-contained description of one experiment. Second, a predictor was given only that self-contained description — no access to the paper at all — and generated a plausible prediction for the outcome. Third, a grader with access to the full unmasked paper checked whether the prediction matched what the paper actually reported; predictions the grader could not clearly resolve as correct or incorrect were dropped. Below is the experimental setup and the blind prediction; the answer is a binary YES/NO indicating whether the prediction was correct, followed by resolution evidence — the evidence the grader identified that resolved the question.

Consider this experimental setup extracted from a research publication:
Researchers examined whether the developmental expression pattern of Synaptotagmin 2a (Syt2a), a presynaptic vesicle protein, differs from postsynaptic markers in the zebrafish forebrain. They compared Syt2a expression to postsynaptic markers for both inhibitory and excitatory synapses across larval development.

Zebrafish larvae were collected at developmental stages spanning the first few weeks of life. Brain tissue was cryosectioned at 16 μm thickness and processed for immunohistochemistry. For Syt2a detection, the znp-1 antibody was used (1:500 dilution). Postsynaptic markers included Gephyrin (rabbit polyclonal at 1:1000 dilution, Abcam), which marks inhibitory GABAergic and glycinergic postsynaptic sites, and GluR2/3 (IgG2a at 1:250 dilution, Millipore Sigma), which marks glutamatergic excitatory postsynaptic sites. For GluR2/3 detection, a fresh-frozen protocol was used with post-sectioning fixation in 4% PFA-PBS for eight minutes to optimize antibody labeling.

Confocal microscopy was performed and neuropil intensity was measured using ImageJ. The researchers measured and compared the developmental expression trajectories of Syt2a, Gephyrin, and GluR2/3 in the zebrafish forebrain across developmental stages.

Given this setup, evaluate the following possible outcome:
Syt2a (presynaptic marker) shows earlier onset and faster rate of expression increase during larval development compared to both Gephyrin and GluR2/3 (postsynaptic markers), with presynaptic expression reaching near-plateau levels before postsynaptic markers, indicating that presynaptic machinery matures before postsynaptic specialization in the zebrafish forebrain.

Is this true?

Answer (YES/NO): NO